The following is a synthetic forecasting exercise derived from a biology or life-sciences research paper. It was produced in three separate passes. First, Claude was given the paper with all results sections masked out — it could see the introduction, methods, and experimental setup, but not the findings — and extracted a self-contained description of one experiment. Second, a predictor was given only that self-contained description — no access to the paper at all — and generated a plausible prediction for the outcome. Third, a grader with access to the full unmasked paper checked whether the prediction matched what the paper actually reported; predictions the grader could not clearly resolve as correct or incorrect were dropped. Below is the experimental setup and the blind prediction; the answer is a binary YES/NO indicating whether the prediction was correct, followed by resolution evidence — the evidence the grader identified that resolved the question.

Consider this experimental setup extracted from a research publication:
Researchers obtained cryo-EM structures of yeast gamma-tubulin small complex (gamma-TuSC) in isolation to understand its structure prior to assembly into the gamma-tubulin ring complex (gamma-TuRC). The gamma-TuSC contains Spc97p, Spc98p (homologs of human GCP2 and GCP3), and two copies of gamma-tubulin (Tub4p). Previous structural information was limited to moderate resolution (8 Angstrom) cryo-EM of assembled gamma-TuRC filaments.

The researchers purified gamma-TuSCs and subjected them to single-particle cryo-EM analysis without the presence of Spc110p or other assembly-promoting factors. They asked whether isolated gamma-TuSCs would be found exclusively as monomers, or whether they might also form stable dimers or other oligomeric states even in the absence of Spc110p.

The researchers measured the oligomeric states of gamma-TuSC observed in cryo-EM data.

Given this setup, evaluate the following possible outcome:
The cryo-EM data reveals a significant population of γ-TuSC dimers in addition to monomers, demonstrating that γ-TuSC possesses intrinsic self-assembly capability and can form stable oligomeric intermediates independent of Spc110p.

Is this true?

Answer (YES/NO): YES